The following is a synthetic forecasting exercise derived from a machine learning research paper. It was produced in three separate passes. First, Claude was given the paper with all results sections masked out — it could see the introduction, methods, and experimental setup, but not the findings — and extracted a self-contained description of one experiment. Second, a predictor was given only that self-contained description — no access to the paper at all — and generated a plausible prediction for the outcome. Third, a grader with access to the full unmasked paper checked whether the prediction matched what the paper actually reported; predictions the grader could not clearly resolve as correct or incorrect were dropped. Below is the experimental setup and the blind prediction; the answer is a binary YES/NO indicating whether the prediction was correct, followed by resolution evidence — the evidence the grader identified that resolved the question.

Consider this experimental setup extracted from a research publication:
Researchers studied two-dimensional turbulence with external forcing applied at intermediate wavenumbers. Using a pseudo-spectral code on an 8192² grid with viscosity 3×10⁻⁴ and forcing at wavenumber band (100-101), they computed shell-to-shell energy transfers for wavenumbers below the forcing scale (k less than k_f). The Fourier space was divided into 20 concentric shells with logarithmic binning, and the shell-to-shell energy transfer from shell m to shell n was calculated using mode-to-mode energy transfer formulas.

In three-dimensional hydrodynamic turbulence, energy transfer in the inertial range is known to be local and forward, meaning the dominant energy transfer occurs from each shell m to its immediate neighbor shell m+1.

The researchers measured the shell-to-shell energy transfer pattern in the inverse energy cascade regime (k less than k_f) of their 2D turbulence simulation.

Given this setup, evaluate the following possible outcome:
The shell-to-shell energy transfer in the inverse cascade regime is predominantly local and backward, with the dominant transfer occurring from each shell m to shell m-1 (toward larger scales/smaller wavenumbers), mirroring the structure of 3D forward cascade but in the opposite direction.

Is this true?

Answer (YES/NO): NO